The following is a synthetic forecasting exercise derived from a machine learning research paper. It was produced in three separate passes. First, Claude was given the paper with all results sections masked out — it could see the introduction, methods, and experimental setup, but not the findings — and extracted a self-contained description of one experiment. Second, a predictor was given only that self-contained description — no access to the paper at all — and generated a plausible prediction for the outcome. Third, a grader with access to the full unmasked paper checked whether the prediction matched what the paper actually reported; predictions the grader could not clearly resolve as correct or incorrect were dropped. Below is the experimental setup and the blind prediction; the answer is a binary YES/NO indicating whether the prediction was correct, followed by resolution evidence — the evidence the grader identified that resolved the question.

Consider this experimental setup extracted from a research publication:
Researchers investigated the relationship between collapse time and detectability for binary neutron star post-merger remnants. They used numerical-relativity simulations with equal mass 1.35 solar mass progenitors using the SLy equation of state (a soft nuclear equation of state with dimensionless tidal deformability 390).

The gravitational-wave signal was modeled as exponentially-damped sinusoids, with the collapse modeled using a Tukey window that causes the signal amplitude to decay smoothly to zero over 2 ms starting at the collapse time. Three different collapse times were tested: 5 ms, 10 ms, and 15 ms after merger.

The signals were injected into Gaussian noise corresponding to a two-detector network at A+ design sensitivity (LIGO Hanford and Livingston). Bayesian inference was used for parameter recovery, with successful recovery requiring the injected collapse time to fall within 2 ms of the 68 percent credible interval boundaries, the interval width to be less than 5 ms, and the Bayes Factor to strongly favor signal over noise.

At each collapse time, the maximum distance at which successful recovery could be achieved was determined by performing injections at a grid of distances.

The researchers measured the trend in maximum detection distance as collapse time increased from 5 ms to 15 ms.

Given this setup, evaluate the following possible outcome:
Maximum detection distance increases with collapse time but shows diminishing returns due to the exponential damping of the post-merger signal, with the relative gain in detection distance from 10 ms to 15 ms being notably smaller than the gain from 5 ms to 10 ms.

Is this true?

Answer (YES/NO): NO